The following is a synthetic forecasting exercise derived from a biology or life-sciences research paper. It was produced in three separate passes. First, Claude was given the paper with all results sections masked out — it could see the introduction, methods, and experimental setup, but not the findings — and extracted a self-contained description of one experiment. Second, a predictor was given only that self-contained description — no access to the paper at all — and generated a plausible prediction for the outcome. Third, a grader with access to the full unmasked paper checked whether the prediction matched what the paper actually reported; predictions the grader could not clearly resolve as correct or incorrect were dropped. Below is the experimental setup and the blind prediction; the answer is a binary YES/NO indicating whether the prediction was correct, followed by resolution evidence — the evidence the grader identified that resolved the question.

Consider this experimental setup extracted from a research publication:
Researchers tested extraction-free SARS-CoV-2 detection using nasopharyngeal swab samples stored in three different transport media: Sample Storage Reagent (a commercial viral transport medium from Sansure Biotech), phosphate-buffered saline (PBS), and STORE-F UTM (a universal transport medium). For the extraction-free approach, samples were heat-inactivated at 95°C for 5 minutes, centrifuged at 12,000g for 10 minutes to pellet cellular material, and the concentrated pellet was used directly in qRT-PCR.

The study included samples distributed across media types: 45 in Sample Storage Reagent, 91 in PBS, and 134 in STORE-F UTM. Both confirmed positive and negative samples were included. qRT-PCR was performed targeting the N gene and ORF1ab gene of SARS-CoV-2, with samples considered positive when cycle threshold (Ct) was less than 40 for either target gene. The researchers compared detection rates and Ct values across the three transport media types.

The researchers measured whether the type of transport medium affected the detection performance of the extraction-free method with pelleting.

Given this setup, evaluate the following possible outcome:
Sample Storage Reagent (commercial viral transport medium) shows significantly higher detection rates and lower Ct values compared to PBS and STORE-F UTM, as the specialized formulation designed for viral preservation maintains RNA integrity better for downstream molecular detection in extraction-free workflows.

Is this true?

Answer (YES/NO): YES